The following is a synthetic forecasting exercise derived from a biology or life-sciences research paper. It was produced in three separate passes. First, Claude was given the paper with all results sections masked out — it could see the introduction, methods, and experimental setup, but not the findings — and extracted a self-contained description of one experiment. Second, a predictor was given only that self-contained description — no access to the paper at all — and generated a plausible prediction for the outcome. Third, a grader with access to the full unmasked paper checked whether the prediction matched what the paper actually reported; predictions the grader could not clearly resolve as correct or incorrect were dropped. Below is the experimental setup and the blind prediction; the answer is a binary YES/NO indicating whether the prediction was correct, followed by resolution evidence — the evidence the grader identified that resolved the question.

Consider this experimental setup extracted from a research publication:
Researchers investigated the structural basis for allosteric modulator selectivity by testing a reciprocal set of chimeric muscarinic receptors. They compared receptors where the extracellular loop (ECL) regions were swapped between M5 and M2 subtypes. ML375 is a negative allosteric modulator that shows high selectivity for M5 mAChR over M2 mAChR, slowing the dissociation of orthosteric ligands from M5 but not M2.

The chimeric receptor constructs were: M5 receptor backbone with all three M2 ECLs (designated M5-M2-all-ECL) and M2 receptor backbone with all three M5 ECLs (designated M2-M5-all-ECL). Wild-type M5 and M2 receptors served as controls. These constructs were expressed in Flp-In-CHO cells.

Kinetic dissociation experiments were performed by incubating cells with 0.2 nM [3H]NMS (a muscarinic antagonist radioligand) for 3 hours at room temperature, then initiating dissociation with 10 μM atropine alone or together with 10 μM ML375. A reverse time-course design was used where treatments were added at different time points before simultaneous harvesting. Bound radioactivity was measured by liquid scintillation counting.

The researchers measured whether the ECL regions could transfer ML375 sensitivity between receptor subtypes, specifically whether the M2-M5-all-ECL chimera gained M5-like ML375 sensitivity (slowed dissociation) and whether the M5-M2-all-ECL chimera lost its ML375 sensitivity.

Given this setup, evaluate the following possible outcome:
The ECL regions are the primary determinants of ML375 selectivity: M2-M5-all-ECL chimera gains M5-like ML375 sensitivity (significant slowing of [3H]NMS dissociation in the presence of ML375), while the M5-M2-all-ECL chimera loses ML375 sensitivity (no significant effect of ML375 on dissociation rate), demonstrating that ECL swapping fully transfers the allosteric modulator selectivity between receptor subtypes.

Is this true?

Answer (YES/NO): NO